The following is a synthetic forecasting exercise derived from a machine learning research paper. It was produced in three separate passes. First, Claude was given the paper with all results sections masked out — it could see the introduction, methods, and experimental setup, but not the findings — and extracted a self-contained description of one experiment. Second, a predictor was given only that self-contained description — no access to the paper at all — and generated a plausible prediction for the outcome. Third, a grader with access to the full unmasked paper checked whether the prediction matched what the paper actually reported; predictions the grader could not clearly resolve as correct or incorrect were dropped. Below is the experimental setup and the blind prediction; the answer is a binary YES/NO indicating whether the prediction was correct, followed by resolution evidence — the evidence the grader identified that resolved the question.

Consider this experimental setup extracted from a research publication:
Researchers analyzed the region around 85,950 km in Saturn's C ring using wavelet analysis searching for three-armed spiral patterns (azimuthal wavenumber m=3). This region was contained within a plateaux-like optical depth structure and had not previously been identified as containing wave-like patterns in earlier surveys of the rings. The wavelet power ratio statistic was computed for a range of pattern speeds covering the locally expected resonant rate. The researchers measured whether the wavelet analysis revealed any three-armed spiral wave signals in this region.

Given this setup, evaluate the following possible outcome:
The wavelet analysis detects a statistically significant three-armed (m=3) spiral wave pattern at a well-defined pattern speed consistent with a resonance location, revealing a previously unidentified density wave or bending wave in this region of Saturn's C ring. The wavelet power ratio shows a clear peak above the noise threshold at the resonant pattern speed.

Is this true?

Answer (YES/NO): NO